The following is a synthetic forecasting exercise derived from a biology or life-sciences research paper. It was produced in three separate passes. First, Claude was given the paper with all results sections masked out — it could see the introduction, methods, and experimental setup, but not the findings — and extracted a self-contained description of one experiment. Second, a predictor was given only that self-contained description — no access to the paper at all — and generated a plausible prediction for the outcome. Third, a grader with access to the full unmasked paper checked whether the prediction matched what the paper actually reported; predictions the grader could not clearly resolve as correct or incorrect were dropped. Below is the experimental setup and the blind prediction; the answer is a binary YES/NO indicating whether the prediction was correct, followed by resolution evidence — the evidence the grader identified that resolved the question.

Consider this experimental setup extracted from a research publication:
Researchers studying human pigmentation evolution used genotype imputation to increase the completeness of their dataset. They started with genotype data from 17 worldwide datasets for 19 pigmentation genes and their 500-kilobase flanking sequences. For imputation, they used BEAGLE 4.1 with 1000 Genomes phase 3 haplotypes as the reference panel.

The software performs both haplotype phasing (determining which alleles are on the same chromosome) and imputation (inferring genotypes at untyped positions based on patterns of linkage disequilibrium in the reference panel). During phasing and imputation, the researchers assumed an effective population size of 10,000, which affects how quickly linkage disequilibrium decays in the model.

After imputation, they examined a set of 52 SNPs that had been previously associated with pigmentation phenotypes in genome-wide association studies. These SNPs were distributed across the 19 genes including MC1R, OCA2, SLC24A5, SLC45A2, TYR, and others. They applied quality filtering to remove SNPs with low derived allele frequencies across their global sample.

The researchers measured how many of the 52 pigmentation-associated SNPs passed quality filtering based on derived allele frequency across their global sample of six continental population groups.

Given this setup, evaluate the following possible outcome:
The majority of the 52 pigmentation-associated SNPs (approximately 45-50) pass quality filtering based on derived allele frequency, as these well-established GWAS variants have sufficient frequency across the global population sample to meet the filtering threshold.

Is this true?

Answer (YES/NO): NO